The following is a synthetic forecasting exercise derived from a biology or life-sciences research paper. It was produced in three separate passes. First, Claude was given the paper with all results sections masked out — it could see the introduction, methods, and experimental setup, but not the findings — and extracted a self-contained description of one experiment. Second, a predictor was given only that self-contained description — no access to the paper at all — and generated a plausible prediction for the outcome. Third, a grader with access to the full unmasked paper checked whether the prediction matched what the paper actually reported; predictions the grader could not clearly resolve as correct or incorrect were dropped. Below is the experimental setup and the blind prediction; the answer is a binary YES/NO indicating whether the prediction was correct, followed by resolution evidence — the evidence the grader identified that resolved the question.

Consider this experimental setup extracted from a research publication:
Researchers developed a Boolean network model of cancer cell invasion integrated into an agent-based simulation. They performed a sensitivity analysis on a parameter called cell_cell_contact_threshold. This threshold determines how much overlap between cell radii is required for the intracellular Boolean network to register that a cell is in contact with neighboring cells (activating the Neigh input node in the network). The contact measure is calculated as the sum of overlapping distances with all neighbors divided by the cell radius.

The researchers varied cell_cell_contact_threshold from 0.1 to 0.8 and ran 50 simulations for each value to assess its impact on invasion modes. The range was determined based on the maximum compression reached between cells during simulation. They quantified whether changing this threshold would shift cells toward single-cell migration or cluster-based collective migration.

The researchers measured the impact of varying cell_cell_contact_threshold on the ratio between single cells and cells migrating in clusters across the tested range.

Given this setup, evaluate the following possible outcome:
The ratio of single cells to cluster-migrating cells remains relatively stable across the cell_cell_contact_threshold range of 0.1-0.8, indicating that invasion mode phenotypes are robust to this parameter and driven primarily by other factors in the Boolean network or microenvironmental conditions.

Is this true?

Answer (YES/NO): YES